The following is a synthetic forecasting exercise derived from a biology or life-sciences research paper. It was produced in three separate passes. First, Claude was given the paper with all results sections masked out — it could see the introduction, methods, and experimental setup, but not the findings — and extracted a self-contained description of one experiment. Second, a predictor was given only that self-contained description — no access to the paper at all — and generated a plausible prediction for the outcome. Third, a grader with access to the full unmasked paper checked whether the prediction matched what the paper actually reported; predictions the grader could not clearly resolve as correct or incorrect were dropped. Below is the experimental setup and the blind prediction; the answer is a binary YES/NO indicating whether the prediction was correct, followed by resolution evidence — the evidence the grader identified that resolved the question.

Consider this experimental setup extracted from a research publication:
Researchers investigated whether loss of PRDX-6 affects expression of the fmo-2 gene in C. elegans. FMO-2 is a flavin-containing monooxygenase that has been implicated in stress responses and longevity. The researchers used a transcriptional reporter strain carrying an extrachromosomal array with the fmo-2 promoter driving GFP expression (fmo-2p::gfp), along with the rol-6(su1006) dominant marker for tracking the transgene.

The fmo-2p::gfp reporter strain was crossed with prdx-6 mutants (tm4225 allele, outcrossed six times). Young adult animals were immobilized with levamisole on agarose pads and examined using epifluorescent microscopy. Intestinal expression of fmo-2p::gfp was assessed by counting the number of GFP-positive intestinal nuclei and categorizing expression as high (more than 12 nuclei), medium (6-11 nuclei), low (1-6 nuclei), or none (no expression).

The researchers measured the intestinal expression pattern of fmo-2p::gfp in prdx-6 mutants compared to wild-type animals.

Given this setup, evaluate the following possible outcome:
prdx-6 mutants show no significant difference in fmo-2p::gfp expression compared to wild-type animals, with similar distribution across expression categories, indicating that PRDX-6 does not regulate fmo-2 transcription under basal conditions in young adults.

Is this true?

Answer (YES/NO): NO